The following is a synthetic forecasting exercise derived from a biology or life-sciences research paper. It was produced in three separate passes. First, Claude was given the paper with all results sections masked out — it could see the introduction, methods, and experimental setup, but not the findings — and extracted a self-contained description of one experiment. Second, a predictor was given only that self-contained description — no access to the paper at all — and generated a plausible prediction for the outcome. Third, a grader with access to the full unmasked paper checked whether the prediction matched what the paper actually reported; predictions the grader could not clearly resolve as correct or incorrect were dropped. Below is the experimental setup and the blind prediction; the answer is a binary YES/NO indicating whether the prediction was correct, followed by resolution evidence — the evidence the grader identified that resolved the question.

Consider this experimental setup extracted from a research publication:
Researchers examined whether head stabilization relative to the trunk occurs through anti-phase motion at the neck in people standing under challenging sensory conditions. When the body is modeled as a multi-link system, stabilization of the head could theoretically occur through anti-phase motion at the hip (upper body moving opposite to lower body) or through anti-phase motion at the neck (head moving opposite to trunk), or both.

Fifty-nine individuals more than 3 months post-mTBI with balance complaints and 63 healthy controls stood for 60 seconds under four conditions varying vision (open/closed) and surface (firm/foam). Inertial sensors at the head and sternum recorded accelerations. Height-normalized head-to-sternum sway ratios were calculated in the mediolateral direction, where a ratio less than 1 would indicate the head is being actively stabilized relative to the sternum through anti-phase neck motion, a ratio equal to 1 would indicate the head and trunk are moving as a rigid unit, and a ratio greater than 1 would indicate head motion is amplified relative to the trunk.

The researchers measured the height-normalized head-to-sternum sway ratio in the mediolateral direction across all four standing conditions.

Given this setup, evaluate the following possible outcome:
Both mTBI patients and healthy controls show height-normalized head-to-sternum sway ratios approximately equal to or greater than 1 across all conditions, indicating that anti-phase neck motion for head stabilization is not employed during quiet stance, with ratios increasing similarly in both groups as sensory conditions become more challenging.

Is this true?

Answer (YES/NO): NO